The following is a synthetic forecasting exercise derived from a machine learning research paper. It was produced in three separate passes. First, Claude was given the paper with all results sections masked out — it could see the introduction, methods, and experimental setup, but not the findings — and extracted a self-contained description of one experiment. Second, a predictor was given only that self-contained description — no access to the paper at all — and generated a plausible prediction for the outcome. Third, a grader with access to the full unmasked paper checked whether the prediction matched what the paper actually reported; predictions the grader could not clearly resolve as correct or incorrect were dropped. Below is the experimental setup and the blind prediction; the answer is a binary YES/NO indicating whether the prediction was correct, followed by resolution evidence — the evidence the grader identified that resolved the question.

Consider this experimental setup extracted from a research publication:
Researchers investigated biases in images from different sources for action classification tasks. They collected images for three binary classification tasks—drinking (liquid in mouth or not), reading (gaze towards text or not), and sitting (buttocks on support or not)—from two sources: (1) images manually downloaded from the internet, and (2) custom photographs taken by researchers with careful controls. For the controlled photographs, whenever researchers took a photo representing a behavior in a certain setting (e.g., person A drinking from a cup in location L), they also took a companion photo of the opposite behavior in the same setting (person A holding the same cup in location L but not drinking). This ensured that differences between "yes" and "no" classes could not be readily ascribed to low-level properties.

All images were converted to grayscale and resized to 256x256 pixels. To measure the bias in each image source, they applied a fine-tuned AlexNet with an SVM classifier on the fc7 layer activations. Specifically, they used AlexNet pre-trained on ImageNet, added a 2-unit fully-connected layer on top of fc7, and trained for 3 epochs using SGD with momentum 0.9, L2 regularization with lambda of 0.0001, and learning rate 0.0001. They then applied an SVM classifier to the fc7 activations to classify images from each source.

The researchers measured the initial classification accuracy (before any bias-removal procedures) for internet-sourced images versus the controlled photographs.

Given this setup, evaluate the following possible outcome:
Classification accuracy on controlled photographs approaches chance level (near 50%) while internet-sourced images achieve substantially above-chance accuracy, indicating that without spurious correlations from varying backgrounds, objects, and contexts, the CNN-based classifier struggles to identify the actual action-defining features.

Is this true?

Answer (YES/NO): NO